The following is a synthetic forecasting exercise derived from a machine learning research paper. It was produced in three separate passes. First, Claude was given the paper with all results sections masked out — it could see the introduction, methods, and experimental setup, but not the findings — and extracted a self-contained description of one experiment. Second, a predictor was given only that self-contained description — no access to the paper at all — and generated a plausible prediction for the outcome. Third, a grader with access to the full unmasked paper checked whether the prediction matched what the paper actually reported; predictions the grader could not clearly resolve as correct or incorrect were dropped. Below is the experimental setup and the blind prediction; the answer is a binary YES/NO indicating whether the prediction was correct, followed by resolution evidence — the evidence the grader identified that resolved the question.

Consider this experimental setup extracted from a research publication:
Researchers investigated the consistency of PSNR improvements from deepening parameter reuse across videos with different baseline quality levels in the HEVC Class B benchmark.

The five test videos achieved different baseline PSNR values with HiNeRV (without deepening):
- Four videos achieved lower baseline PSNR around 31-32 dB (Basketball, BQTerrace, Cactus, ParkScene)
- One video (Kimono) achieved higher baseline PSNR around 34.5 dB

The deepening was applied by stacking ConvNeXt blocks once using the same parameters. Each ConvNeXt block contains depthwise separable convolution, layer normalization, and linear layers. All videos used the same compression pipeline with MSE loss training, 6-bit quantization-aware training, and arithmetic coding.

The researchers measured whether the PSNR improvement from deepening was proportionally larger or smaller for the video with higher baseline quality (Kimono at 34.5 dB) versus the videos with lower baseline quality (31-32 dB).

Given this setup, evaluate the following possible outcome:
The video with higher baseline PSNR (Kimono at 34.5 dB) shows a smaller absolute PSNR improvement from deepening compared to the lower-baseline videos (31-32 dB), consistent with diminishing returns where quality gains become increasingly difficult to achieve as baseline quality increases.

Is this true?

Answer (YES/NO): NO